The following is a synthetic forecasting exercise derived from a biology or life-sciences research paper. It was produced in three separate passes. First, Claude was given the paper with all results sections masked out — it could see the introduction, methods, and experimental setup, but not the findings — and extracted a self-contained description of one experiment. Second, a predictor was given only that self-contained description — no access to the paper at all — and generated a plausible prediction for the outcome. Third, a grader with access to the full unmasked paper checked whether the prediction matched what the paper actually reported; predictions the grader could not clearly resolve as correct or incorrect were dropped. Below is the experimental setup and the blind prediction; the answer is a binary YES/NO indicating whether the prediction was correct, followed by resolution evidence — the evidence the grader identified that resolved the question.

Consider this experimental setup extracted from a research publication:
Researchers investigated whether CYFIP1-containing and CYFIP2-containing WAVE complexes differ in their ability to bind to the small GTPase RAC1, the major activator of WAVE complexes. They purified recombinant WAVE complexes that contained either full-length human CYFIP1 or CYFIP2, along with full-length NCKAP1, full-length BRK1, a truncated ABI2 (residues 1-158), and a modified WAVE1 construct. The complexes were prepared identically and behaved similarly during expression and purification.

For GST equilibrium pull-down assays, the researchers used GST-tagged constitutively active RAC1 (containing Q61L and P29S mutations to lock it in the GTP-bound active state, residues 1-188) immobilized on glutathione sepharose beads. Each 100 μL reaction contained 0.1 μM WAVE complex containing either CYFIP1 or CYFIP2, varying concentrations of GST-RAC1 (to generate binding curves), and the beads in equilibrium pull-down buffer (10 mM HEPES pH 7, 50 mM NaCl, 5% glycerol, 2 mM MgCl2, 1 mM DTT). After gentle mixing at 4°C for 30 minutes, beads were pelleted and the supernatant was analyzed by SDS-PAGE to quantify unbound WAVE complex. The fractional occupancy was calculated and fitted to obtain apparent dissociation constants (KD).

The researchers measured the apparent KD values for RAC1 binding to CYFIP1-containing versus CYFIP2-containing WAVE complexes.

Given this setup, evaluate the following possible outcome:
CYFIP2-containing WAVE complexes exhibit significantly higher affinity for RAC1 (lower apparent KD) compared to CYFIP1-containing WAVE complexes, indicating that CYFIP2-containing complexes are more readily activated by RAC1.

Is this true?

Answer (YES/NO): NO